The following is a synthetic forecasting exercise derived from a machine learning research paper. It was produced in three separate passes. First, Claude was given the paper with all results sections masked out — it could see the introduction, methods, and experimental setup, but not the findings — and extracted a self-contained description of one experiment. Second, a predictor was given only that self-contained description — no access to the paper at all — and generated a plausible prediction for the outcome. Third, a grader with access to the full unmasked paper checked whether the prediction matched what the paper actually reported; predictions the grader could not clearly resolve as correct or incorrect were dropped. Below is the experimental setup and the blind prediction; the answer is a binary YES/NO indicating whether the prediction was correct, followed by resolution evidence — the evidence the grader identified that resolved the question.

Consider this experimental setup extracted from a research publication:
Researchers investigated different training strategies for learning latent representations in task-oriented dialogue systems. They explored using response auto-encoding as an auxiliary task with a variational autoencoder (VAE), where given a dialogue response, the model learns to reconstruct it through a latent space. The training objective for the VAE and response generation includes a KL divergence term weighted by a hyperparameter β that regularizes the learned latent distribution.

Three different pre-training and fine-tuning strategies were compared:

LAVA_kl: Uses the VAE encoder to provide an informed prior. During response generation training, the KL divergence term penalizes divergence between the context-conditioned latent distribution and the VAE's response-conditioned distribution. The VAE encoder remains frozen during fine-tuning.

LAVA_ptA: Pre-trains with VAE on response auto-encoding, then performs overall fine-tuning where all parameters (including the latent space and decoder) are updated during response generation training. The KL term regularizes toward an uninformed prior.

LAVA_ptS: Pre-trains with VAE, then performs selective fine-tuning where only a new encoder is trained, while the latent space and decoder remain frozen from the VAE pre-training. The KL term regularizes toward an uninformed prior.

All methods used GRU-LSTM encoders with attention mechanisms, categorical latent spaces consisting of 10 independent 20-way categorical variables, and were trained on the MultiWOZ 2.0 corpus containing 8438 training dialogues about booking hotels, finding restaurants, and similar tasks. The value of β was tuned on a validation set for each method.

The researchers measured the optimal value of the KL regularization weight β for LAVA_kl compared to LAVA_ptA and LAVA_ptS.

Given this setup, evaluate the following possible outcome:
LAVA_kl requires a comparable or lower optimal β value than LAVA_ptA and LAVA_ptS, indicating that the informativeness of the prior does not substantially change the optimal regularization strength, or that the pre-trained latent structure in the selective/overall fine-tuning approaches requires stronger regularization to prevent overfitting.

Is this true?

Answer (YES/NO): NO